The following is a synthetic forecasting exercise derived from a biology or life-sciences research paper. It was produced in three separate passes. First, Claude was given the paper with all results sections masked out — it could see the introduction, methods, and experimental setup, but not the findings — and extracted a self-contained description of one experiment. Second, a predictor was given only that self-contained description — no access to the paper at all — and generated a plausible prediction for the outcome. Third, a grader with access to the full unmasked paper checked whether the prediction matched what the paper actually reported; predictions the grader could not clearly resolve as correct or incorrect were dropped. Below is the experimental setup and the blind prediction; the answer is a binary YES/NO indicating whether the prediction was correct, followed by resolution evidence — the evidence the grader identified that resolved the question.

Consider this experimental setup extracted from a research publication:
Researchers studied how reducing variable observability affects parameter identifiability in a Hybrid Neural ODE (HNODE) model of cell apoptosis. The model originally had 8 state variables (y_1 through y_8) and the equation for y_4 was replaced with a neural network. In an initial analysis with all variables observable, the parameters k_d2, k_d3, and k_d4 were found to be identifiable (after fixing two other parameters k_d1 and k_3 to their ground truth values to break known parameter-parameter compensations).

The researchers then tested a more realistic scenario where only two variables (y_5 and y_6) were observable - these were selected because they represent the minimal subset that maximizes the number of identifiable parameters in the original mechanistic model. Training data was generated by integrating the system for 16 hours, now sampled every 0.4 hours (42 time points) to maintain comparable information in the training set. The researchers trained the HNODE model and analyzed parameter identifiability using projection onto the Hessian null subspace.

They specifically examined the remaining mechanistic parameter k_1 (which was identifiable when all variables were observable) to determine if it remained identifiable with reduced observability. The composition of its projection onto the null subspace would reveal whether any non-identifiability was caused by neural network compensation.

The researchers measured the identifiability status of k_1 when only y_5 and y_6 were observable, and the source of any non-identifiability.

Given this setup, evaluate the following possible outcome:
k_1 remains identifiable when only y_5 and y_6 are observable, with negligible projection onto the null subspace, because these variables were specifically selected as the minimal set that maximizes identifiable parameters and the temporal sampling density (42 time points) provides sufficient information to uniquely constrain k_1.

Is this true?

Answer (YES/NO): NO